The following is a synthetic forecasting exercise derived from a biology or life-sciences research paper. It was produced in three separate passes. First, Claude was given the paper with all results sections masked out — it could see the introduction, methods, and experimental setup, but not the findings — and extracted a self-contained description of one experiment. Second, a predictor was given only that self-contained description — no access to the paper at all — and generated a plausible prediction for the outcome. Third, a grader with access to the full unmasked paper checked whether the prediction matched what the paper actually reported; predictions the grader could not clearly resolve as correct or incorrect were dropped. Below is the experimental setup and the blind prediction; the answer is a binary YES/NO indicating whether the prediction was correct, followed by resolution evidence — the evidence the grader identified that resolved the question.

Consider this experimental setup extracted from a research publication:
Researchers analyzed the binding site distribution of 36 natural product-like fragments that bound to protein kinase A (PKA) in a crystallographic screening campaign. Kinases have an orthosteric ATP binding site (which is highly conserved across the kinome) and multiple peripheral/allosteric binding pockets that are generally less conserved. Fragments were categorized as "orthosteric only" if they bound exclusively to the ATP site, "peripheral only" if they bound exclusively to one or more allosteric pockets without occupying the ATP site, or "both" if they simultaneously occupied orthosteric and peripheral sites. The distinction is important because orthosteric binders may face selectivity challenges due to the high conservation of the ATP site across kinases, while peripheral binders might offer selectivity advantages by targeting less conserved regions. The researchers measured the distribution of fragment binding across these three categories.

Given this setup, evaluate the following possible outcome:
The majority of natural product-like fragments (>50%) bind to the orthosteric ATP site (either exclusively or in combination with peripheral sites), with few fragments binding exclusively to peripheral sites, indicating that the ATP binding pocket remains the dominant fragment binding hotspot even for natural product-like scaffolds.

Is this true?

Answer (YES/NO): YES